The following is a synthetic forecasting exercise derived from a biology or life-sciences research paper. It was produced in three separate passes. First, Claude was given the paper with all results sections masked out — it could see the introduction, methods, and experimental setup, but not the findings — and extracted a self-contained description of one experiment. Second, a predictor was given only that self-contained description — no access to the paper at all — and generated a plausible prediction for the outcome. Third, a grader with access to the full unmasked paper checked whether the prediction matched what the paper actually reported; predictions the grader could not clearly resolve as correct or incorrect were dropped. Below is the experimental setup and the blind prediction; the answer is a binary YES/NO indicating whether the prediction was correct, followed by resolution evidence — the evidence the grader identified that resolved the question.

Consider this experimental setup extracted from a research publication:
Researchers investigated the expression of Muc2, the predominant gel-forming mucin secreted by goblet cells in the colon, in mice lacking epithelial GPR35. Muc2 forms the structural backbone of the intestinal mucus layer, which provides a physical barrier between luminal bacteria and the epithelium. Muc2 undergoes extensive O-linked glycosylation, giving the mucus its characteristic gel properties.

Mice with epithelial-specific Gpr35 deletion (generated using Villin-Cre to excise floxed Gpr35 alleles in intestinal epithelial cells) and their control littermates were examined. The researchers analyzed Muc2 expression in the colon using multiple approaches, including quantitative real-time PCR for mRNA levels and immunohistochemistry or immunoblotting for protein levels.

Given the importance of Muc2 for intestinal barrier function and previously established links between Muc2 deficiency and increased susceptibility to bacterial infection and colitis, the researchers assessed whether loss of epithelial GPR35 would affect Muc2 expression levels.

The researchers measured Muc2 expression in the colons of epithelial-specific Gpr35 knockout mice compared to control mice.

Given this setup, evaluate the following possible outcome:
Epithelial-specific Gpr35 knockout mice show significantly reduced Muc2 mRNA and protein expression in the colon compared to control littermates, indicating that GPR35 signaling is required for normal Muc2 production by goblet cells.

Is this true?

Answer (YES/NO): YES